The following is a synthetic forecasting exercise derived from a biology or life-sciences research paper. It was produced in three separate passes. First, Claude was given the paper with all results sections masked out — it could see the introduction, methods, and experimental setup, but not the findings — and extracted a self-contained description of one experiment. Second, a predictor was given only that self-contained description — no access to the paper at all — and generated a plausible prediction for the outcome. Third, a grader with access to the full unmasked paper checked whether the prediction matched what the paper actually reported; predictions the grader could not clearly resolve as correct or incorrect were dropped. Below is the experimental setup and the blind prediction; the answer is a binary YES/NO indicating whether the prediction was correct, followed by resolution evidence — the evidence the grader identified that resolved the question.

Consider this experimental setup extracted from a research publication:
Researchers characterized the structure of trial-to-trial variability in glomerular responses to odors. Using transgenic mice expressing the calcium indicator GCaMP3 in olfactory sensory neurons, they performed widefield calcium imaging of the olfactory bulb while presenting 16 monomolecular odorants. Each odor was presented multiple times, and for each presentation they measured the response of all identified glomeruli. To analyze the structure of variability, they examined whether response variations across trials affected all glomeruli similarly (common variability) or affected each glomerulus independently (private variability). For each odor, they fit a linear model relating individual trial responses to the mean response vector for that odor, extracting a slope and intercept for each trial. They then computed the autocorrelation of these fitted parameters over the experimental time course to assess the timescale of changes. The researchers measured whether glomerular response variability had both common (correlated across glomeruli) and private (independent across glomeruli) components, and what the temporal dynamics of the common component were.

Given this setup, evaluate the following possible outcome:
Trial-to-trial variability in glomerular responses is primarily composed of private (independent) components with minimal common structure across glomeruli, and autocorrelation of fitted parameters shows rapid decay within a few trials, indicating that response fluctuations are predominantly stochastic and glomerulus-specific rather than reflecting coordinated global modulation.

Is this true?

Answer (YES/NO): NO